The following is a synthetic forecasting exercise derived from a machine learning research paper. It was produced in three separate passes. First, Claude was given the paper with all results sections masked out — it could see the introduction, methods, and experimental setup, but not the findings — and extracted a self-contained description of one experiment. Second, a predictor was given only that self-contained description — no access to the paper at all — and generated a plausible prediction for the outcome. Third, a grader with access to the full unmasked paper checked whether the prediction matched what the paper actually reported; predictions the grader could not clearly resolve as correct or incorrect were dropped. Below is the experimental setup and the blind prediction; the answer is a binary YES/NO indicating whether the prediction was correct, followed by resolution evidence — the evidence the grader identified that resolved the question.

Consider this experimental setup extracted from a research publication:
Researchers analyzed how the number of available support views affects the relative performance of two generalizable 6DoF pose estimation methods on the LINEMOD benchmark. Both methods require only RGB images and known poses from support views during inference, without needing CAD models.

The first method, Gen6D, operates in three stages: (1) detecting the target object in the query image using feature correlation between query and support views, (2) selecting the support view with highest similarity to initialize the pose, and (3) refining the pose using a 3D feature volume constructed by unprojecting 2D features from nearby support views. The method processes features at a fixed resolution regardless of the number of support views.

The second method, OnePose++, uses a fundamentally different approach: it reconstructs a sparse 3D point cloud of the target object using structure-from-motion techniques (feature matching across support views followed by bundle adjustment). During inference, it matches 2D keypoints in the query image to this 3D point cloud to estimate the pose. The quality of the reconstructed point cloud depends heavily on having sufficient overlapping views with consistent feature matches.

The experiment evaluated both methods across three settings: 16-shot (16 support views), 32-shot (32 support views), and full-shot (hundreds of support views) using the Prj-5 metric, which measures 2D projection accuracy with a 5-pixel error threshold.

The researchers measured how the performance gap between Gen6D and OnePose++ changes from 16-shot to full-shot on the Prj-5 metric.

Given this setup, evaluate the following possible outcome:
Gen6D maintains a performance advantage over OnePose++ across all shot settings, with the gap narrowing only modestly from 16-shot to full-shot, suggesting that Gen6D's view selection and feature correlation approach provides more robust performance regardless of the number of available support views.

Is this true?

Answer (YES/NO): NO